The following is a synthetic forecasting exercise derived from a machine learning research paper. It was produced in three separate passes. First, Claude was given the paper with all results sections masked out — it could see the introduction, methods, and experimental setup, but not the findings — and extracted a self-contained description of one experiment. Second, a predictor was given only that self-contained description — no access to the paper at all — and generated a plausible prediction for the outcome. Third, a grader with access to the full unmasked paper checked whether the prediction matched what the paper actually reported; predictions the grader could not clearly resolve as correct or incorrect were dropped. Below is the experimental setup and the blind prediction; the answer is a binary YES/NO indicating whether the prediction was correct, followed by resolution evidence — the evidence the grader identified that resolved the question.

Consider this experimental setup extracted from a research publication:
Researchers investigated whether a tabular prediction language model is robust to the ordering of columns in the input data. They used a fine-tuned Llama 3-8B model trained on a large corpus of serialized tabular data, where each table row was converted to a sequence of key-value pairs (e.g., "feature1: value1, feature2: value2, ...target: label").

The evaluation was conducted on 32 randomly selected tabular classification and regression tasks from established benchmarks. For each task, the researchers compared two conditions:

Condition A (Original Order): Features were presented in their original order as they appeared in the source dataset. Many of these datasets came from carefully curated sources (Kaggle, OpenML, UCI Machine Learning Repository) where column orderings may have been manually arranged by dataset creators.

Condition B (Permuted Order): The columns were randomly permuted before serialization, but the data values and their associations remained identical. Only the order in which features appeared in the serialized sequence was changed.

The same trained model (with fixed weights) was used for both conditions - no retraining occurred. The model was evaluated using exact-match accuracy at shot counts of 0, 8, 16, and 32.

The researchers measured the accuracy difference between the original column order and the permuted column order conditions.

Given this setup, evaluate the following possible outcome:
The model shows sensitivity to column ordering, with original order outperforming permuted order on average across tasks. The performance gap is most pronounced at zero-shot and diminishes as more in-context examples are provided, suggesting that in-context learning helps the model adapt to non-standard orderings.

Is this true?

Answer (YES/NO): NO